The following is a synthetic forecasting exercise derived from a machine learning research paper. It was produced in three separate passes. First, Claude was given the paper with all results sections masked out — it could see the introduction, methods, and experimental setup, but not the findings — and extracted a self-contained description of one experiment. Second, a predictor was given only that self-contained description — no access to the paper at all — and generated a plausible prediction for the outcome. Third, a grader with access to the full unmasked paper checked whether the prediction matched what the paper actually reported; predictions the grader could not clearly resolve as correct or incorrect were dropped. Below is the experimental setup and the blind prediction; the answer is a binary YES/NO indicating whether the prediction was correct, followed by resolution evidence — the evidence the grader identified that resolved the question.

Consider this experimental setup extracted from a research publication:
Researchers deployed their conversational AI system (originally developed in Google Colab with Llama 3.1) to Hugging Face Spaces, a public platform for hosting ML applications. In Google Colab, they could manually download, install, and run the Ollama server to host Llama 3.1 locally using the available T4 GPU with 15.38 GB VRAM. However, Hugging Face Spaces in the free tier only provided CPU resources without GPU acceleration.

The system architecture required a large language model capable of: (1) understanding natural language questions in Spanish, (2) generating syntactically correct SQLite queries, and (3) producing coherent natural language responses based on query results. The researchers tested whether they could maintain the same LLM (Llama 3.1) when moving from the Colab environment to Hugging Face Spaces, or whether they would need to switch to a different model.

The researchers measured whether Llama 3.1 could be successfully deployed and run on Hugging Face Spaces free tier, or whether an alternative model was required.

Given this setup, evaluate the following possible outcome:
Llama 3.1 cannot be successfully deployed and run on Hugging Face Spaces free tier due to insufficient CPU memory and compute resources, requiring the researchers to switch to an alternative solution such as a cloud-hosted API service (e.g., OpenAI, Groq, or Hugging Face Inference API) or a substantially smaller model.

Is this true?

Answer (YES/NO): YES